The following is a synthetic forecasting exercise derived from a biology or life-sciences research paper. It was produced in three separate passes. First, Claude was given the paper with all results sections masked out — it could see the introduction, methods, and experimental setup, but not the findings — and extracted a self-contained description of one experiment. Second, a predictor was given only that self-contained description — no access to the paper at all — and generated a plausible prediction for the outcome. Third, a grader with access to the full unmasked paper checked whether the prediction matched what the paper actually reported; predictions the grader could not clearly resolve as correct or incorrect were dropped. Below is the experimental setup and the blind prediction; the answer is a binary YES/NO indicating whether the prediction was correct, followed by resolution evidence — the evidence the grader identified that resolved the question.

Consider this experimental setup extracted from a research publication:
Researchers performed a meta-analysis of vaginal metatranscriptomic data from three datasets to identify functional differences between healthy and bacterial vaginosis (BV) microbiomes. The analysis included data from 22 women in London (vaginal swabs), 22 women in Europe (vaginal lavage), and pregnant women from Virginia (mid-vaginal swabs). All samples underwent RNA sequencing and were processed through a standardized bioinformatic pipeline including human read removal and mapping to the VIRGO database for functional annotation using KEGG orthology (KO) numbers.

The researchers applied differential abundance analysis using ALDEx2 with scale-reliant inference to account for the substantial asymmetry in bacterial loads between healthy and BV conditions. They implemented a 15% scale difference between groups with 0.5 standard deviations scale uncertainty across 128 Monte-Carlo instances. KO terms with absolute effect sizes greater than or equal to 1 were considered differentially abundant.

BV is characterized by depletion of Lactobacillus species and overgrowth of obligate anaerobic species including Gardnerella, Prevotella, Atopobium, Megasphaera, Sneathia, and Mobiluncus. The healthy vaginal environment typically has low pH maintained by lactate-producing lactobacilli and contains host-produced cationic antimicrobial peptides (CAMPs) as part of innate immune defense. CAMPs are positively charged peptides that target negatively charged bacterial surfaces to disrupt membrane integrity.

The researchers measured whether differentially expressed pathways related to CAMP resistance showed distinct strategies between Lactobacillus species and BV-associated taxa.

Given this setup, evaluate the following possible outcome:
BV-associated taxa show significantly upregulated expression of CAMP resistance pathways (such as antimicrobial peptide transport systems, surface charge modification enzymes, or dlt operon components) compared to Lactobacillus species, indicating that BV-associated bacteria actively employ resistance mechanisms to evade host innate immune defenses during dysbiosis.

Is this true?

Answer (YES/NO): NO